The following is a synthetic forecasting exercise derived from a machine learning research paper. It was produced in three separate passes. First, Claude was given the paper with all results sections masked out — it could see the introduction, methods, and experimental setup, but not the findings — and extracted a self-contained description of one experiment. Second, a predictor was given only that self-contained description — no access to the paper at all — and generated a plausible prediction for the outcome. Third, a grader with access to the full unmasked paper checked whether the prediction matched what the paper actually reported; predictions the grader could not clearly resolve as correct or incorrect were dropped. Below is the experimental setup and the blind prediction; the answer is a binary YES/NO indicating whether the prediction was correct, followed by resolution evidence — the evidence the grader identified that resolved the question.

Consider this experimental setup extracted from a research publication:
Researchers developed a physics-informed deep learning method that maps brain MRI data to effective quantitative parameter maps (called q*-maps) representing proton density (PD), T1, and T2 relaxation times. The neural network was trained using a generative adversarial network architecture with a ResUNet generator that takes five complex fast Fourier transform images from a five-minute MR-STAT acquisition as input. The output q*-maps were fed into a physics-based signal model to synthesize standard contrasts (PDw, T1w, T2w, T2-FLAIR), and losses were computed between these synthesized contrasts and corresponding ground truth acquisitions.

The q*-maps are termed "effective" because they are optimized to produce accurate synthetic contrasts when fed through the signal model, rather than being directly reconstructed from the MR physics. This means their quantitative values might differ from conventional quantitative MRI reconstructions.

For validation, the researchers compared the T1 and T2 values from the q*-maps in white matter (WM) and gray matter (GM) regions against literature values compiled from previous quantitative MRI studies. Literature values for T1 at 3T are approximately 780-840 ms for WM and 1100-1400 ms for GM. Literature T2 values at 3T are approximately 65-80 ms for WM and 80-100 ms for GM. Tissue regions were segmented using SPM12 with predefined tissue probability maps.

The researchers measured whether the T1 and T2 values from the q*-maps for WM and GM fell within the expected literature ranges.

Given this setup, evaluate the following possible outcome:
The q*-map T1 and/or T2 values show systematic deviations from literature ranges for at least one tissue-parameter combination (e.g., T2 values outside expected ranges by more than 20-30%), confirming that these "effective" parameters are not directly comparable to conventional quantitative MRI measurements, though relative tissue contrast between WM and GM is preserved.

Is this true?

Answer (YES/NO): YES